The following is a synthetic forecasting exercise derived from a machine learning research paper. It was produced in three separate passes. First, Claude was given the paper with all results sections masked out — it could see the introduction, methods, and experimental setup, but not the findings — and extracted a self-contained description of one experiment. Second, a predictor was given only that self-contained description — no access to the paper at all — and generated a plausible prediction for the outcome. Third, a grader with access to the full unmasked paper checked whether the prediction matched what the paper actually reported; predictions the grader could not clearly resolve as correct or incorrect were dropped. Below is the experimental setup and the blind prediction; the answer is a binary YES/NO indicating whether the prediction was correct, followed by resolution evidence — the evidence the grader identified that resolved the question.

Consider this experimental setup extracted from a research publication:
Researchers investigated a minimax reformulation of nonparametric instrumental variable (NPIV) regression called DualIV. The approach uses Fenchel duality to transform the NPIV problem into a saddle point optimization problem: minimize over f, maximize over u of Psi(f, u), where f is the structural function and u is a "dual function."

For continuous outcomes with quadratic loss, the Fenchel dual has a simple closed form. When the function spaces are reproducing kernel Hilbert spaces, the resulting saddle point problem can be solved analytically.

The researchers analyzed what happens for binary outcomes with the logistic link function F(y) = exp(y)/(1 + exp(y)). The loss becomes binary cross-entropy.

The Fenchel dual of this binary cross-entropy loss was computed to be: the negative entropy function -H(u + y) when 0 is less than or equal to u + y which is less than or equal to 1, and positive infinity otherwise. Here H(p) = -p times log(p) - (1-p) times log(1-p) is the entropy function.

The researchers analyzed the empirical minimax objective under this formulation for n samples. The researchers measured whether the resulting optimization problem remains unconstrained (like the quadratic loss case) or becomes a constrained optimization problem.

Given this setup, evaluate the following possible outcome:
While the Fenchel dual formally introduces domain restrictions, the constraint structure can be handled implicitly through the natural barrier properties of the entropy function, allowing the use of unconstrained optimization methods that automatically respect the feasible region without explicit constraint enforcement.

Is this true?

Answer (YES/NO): NO